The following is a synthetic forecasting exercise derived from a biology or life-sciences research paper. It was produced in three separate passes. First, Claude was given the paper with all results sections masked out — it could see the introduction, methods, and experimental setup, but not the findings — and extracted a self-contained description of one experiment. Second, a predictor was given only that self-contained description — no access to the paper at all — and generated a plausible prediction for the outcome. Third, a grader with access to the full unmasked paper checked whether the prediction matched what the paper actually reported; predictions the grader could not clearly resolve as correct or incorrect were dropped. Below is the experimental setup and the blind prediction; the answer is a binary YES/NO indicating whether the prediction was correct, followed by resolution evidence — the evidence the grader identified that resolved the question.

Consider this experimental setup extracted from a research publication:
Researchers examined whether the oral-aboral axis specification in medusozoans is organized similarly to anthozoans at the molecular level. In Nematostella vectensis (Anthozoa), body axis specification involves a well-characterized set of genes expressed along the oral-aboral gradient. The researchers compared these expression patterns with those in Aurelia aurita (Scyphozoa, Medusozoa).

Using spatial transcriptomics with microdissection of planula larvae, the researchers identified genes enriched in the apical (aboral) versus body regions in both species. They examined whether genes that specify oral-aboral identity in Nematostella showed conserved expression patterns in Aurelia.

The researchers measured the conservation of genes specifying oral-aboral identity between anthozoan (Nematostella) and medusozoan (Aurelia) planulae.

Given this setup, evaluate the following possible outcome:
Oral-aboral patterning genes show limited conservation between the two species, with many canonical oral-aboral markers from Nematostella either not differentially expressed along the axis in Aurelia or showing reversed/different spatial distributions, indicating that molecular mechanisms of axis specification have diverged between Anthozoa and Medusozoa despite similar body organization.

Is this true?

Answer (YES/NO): YES